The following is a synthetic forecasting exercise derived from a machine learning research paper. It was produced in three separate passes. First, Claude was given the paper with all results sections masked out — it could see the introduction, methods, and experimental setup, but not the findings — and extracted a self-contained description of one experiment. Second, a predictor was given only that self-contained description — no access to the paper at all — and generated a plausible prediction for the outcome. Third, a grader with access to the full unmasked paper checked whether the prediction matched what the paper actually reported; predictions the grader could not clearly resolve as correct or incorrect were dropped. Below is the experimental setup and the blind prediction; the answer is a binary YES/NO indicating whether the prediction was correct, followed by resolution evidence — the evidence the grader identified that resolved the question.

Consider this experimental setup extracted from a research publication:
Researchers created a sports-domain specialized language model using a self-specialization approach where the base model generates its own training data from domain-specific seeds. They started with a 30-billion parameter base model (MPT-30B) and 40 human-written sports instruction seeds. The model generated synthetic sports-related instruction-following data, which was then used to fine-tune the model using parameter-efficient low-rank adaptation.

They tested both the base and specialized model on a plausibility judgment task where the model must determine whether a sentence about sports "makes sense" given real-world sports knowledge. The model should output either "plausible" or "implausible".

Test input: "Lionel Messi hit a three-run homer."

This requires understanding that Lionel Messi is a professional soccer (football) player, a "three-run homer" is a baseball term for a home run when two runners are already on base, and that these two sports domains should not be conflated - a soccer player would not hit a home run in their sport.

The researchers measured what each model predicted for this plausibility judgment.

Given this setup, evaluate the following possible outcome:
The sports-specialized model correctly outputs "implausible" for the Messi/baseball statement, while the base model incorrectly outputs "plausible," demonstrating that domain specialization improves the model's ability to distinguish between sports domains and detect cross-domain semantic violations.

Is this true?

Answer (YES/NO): YES